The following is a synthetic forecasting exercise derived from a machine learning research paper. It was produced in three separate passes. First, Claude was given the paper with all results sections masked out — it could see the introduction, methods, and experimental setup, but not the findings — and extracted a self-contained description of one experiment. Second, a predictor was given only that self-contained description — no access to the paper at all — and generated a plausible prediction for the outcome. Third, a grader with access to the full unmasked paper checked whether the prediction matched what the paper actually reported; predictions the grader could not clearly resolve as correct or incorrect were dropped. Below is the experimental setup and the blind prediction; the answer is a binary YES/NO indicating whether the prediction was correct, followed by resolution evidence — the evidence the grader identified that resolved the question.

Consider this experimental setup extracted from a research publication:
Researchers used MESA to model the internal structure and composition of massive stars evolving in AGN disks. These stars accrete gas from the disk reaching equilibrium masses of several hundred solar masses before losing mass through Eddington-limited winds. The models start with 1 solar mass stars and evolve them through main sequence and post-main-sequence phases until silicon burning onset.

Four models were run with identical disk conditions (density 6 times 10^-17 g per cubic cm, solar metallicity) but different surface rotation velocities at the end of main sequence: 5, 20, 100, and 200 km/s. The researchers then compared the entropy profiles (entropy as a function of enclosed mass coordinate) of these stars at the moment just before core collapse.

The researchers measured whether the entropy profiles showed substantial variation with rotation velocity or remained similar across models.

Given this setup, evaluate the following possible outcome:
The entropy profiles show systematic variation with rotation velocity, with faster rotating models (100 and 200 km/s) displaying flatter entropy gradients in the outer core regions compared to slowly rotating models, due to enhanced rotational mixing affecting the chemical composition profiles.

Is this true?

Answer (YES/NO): NO